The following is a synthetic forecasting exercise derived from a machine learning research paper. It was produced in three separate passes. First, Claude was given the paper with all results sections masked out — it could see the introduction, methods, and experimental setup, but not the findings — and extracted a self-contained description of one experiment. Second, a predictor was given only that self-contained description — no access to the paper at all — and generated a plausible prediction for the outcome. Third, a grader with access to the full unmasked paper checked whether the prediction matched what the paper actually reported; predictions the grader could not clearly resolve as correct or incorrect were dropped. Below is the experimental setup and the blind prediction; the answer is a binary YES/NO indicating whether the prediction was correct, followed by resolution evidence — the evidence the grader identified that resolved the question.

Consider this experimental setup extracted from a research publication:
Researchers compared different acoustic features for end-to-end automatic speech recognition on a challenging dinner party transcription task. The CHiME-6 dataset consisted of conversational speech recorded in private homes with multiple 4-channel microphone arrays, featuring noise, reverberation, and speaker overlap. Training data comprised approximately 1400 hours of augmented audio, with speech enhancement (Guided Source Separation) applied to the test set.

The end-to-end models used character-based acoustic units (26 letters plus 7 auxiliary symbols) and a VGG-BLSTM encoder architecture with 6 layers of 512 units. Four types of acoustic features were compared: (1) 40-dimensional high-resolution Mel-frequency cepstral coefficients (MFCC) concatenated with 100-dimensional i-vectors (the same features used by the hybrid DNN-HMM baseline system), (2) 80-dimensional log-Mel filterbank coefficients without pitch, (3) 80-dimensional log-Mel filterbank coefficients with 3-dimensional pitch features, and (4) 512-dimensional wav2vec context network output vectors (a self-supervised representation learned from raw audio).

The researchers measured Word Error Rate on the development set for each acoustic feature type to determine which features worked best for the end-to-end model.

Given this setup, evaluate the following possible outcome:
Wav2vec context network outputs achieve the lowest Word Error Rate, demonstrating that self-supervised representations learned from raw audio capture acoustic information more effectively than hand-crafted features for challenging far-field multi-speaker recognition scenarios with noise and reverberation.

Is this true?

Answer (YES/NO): NO